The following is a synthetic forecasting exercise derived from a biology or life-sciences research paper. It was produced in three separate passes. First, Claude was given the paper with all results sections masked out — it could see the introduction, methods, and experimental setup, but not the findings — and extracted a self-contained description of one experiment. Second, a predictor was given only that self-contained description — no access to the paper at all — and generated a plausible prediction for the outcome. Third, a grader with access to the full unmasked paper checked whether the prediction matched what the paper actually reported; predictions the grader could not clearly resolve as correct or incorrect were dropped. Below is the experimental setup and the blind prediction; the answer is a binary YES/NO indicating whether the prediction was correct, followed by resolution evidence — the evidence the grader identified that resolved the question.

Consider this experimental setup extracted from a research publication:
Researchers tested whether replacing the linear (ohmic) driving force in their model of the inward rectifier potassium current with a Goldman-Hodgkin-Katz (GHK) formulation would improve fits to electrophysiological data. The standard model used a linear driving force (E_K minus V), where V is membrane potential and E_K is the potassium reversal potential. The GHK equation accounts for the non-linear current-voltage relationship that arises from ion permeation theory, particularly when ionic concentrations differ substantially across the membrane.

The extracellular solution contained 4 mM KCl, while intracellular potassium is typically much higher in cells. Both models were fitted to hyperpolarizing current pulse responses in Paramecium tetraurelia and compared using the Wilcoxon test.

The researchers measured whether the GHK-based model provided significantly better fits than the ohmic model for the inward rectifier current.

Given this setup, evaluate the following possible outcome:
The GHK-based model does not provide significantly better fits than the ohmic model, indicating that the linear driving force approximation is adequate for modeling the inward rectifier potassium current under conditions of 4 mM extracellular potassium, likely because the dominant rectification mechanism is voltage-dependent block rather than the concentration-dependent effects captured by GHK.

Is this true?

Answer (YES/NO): NO